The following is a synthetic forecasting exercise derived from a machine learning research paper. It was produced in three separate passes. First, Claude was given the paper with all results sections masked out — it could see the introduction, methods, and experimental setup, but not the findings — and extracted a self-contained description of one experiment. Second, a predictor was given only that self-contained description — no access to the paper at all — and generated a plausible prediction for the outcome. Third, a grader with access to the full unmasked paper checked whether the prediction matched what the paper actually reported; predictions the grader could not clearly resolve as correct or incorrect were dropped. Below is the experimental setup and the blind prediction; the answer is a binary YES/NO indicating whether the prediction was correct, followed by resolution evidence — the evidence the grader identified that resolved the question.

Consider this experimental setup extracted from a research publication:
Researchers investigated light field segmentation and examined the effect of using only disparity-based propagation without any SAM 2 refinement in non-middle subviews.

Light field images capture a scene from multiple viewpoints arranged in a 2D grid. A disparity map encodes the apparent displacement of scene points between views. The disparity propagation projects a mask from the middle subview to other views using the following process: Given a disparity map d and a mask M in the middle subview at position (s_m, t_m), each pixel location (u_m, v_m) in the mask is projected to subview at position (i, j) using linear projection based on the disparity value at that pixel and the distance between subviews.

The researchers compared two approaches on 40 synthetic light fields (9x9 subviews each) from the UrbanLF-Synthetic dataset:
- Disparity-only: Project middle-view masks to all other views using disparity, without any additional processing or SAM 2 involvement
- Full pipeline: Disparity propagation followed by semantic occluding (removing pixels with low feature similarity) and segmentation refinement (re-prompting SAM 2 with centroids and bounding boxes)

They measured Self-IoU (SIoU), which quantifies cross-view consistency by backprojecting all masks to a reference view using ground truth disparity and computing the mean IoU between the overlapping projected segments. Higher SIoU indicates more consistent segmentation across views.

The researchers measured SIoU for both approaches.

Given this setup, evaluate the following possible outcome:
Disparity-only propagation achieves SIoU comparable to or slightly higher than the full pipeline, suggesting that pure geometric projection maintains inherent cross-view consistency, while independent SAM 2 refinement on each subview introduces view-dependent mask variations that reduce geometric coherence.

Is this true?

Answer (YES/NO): NO